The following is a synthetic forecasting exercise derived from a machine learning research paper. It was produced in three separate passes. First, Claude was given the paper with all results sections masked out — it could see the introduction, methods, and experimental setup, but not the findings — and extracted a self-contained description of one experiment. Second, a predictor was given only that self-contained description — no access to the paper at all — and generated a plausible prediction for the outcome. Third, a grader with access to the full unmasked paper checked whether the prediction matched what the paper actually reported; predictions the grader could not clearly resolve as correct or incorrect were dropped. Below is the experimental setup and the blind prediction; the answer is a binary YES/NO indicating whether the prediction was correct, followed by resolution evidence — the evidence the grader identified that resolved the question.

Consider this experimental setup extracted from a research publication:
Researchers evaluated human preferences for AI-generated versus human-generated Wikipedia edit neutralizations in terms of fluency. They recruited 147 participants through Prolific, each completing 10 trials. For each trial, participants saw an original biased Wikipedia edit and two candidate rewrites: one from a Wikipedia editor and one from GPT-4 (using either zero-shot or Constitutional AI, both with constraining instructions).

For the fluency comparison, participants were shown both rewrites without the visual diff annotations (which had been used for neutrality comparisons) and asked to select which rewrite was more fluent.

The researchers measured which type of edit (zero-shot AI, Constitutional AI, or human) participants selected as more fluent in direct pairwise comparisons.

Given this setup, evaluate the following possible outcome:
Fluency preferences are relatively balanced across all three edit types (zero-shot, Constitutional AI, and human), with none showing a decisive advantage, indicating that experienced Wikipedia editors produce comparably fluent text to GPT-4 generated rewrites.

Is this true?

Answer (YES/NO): NO